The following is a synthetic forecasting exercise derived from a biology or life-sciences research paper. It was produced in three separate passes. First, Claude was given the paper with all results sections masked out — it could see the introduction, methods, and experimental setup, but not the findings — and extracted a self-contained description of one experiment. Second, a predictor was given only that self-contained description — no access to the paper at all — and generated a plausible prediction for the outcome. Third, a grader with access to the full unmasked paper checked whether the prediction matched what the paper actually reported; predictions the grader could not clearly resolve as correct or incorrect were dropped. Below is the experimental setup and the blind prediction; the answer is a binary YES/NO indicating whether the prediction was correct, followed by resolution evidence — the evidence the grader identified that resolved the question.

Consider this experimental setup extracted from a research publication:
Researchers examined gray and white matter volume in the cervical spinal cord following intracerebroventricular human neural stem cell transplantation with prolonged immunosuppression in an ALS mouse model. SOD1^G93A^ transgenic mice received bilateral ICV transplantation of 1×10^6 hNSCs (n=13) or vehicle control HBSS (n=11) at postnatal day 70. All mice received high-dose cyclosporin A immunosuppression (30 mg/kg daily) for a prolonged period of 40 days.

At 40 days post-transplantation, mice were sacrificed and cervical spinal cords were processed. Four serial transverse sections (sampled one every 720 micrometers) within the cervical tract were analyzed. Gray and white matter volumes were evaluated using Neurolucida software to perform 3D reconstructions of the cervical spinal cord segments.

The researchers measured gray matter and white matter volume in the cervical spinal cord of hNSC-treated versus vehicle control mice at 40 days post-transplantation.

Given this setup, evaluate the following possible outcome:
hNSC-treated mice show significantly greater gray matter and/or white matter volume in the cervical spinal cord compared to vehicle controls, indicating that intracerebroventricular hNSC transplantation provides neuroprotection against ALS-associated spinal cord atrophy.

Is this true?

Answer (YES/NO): NO